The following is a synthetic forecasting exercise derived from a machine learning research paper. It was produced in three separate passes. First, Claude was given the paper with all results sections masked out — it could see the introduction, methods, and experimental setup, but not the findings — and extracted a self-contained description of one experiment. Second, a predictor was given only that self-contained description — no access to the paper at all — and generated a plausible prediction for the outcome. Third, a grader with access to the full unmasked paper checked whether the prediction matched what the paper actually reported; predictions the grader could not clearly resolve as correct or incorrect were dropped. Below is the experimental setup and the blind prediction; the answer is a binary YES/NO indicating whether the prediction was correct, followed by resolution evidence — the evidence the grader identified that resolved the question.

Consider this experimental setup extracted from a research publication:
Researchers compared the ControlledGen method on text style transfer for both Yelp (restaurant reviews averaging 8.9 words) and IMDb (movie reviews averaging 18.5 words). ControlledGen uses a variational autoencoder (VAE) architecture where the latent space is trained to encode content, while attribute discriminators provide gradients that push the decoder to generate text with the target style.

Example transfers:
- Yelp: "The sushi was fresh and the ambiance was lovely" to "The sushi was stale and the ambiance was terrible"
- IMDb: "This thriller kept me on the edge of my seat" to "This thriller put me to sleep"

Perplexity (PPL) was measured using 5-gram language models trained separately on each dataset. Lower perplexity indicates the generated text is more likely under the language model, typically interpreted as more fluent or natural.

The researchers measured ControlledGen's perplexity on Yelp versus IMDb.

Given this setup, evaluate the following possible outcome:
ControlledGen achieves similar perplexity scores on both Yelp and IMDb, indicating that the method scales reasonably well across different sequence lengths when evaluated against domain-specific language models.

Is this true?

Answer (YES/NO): NO